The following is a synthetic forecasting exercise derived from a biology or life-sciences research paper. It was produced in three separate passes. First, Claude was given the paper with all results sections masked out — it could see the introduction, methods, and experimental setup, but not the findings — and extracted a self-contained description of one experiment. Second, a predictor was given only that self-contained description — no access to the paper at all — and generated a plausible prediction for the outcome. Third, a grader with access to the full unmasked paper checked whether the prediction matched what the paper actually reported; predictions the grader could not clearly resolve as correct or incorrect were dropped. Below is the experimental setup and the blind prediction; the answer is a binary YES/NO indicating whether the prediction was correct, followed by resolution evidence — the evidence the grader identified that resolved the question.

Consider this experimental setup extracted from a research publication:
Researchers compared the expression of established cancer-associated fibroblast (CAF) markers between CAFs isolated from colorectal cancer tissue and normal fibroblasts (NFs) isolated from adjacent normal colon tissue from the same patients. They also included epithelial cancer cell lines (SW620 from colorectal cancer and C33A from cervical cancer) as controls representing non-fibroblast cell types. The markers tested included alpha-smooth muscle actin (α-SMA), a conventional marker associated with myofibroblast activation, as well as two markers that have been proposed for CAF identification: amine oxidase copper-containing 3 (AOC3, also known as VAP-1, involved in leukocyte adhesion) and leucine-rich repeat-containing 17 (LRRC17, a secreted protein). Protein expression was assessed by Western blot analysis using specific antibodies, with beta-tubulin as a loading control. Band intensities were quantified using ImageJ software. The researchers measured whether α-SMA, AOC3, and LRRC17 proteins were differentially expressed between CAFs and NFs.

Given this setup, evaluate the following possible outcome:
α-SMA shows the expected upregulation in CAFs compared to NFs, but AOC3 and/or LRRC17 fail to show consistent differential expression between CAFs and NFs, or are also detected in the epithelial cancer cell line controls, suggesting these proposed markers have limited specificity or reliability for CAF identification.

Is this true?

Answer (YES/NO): NO